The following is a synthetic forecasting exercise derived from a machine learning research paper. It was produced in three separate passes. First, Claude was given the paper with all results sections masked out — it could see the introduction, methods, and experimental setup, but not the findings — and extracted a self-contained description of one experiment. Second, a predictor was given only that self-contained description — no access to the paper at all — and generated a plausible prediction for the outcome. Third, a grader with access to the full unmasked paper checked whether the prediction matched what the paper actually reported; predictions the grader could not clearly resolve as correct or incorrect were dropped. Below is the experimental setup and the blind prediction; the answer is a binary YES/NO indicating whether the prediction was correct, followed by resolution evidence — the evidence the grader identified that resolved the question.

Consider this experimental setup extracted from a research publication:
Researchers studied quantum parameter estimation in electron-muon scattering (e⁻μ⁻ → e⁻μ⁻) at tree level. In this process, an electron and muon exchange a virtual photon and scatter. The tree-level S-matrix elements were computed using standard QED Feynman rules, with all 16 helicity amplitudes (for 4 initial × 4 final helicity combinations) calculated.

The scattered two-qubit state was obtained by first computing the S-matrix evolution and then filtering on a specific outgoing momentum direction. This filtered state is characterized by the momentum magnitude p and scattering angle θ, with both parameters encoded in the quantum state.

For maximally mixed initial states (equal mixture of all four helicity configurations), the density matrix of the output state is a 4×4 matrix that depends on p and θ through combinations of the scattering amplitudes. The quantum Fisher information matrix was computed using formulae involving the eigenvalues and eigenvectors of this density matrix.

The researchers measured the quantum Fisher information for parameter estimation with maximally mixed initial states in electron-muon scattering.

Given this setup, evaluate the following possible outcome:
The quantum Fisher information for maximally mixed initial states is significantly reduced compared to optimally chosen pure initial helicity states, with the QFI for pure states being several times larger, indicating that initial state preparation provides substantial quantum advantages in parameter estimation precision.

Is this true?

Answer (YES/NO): NO